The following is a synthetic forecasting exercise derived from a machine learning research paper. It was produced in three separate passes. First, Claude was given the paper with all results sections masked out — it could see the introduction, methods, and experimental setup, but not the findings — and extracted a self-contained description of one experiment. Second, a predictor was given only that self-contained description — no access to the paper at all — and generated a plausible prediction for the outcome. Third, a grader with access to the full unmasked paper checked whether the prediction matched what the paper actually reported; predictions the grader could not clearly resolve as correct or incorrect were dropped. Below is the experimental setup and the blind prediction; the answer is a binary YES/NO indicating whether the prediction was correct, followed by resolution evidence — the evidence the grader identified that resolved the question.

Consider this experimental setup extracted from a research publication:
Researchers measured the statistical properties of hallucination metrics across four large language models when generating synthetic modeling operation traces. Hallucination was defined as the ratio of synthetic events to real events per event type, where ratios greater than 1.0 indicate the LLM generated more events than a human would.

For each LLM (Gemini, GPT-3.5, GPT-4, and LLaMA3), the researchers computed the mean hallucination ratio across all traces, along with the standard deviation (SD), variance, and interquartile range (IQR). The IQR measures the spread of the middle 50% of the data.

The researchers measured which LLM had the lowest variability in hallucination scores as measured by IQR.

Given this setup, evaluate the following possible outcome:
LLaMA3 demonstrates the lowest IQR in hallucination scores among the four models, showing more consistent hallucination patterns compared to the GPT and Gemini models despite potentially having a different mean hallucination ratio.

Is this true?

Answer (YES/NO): NO